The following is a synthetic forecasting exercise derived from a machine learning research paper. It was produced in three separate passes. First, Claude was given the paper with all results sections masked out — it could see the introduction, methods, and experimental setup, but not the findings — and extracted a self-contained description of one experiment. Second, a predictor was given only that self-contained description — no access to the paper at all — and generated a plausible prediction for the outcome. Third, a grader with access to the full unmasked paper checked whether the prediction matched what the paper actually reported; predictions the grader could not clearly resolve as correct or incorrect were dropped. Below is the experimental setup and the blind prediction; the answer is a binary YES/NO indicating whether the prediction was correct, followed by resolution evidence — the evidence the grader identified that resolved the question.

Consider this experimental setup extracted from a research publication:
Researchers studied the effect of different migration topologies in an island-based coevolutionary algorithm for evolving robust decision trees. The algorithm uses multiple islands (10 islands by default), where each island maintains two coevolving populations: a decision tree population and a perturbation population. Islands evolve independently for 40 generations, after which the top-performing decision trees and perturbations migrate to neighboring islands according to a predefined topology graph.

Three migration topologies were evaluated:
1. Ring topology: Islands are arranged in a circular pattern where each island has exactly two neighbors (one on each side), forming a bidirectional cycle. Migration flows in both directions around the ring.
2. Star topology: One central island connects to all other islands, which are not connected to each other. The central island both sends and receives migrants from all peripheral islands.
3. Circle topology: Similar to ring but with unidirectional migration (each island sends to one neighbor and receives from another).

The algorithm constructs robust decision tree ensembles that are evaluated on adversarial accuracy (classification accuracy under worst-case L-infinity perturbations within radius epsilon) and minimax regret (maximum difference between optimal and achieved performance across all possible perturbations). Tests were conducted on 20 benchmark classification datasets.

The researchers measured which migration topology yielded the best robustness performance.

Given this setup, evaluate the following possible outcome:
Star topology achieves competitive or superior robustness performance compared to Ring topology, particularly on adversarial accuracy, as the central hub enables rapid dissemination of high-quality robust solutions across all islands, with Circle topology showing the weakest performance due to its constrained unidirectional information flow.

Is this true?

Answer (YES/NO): NO